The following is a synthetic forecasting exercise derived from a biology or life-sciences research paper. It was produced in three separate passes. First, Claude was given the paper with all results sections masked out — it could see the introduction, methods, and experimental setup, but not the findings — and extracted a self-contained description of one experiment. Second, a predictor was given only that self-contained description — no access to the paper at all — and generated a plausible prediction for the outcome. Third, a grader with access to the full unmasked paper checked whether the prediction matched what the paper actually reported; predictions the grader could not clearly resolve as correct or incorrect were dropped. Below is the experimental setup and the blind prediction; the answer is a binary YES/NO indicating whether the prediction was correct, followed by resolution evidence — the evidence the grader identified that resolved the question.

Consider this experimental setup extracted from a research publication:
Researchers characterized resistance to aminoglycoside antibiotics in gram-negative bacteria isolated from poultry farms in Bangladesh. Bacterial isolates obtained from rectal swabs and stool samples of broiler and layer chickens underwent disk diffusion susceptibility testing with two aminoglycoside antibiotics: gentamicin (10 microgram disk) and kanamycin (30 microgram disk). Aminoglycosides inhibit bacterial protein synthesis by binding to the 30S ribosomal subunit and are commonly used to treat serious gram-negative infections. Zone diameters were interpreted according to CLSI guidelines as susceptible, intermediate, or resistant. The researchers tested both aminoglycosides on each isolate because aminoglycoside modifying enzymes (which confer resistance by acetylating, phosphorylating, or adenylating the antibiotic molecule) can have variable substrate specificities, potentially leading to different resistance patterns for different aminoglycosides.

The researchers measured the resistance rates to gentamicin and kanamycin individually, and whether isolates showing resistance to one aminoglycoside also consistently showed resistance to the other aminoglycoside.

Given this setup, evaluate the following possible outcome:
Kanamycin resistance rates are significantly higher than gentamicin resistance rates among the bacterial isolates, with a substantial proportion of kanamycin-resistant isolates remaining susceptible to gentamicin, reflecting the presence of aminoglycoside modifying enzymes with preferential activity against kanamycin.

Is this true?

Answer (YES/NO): YES